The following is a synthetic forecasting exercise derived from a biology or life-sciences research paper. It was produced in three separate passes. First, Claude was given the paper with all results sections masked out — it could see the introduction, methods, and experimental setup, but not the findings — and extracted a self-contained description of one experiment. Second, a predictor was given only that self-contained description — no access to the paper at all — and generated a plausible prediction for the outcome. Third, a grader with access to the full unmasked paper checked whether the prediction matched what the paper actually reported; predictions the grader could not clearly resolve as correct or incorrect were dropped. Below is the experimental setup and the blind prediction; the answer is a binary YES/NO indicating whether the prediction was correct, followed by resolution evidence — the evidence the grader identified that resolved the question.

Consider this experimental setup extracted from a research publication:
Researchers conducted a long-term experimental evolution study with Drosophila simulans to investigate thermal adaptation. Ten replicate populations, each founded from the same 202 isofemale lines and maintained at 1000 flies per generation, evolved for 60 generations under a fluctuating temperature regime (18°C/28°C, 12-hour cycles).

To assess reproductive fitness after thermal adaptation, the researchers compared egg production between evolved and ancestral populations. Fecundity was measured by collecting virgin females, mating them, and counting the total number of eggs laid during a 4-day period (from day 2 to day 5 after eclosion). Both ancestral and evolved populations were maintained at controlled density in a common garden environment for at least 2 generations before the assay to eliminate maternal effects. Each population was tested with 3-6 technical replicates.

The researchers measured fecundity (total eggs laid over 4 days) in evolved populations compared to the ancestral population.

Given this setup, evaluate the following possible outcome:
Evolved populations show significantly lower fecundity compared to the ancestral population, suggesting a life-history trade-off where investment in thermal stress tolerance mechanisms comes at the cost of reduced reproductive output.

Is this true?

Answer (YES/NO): NO